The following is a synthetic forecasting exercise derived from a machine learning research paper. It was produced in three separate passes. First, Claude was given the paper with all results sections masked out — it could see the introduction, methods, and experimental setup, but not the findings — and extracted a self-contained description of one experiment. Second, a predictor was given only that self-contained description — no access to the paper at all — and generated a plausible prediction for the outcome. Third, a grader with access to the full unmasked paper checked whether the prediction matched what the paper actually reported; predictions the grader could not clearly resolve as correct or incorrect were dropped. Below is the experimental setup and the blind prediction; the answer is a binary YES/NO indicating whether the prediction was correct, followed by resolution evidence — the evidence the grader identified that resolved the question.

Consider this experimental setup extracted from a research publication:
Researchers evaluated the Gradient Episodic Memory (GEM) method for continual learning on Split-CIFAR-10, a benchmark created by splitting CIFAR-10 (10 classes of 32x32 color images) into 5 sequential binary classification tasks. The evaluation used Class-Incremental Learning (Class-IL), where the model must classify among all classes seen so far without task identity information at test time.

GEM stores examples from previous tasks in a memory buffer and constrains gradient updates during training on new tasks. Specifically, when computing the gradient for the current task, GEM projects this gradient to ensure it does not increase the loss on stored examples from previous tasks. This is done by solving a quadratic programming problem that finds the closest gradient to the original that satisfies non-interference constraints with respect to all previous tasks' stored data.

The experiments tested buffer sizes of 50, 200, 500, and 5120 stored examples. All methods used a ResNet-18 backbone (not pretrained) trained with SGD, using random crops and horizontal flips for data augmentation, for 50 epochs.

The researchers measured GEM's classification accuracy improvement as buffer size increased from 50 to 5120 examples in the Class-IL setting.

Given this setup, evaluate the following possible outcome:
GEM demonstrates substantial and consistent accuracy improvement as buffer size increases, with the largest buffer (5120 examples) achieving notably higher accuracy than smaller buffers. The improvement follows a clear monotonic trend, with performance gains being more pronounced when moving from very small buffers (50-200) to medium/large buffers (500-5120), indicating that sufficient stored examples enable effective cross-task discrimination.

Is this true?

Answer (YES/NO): NO